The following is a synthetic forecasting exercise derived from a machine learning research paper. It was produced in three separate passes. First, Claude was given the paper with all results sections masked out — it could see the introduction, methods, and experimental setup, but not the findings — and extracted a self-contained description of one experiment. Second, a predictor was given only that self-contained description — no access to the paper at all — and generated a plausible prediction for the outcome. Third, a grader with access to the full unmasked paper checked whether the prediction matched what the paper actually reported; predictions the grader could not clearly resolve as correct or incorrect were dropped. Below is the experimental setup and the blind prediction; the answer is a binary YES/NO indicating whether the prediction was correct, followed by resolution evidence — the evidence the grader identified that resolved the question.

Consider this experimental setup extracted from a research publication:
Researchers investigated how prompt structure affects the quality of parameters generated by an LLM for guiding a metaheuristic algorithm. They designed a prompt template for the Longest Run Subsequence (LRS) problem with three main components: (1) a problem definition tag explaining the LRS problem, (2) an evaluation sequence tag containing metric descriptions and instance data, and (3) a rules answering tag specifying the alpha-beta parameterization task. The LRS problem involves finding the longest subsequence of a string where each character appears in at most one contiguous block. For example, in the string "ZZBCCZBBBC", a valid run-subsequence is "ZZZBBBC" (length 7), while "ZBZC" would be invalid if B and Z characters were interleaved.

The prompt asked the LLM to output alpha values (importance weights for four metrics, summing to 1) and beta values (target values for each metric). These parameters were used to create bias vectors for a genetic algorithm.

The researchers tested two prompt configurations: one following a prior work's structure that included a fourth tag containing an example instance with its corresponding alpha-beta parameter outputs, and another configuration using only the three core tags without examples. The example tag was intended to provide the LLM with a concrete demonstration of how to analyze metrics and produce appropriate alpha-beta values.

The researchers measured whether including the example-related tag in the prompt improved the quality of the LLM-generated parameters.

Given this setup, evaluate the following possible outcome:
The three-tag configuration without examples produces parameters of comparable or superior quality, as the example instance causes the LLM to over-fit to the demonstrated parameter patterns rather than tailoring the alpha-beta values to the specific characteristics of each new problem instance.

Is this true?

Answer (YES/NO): YES